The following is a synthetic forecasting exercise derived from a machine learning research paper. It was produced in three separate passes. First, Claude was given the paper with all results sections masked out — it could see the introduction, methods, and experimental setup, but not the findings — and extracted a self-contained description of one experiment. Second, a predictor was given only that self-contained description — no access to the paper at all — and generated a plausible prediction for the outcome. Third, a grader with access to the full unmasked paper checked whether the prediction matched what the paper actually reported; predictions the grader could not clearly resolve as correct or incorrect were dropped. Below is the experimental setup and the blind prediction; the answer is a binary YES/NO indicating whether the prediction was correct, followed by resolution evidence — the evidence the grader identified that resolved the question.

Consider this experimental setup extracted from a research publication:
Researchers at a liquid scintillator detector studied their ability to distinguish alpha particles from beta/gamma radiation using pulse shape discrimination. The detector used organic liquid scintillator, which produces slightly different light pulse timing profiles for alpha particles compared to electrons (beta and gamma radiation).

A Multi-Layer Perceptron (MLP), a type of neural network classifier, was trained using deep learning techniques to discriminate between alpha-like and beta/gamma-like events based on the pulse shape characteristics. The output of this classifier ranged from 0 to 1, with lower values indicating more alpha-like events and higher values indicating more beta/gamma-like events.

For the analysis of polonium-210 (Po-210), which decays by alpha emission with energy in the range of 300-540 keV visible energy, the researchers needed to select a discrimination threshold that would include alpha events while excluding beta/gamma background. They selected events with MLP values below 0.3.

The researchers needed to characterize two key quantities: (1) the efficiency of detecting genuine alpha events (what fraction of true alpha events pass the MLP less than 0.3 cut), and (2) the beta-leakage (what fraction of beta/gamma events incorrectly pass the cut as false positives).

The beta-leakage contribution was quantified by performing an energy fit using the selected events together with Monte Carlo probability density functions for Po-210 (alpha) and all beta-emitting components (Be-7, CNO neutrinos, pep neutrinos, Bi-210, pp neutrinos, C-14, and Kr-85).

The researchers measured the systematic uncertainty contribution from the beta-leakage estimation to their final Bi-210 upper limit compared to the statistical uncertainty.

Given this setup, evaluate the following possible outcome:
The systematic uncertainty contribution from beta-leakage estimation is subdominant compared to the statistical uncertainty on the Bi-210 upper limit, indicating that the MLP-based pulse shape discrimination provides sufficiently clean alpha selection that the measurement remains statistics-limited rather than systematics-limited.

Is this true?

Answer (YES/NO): YES